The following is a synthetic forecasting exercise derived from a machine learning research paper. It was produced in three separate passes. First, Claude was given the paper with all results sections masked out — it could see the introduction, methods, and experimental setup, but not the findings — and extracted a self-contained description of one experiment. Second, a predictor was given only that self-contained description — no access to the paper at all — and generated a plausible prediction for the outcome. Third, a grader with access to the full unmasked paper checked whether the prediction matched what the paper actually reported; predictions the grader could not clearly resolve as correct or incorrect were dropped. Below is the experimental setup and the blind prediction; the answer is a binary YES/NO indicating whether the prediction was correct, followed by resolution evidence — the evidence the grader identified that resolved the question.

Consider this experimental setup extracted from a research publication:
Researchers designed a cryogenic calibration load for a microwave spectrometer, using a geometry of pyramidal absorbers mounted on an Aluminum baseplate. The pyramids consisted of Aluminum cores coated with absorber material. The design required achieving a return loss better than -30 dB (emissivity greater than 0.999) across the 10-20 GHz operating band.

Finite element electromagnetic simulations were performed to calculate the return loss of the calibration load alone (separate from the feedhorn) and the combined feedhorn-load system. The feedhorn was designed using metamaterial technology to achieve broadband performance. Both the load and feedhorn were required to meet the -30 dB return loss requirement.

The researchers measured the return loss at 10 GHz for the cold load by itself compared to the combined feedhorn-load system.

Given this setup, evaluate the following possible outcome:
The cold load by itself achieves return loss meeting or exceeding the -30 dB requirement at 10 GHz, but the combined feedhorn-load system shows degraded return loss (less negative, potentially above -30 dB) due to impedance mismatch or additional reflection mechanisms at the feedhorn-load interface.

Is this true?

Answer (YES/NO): NO